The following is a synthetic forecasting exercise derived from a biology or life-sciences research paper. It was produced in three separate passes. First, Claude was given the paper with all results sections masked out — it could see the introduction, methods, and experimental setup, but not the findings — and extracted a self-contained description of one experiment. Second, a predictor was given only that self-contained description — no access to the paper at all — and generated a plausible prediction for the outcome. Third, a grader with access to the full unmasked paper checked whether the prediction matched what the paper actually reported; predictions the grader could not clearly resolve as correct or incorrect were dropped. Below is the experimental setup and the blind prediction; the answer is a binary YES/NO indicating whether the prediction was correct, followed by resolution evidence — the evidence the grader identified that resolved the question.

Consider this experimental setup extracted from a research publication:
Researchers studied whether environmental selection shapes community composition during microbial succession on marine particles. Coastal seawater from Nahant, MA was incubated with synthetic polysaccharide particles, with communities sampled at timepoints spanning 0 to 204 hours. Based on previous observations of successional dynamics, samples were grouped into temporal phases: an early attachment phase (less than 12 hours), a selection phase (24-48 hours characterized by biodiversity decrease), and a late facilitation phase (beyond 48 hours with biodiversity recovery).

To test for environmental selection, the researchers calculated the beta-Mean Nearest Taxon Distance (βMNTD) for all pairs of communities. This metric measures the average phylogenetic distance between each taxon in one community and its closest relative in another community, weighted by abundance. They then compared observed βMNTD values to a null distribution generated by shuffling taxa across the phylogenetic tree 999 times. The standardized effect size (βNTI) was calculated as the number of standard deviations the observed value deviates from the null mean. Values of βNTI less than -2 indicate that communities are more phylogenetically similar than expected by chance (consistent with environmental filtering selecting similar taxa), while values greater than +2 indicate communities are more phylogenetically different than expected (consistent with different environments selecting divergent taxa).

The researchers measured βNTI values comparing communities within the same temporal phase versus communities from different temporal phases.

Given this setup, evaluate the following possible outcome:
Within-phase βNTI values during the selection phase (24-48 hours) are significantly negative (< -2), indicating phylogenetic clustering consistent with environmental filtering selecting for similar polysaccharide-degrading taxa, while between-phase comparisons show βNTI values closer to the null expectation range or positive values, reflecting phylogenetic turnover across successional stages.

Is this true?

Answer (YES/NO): NO